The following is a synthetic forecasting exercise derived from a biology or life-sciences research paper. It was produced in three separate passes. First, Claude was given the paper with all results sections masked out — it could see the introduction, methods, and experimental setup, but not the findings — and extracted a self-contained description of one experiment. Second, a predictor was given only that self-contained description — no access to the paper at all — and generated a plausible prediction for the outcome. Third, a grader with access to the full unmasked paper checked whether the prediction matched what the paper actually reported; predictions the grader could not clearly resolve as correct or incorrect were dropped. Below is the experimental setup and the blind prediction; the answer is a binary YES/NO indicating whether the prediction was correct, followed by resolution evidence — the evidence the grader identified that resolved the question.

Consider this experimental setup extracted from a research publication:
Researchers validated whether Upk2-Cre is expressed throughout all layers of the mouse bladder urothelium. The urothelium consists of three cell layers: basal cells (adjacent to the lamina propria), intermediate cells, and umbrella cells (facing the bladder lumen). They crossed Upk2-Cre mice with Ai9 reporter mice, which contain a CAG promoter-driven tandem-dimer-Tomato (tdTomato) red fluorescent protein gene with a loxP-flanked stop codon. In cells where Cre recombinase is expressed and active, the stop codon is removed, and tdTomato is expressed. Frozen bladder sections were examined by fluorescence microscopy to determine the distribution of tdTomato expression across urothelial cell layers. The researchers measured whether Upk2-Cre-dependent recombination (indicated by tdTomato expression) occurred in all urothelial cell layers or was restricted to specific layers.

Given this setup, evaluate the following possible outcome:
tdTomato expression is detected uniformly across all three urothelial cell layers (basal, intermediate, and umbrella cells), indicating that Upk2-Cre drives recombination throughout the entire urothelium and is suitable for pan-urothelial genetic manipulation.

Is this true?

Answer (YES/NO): YES